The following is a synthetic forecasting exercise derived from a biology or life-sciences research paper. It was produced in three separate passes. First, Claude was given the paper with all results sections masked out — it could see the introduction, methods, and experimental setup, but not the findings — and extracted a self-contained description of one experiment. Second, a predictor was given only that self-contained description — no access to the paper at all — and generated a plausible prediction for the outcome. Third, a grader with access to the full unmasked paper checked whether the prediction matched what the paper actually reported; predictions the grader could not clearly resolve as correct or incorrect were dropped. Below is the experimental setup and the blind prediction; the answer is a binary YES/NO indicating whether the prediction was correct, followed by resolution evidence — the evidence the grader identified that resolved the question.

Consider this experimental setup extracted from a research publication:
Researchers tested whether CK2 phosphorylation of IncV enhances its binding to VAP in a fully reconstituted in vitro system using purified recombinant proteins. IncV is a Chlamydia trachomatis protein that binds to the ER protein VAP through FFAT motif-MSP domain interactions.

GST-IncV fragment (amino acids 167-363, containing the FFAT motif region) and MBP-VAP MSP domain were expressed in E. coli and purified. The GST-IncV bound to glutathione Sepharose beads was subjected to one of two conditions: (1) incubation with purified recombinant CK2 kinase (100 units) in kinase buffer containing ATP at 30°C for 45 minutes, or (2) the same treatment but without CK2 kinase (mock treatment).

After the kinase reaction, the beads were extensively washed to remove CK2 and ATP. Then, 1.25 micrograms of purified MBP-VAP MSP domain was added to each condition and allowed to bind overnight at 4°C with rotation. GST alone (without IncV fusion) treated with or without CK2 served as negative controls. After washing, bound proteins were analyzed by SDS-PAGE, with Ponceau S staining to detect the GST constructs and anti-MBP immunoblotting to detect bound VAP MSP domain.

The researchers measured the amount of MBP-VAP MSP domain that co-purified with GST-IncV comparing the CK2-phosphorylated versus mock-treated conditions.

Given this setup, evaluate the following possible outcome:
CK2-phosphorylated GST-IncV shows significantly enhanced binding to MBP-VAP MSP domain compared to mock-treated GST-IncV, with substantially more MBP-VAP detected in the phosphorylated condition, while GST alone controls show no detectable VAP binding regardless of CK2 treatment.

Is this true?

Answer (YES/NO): YES